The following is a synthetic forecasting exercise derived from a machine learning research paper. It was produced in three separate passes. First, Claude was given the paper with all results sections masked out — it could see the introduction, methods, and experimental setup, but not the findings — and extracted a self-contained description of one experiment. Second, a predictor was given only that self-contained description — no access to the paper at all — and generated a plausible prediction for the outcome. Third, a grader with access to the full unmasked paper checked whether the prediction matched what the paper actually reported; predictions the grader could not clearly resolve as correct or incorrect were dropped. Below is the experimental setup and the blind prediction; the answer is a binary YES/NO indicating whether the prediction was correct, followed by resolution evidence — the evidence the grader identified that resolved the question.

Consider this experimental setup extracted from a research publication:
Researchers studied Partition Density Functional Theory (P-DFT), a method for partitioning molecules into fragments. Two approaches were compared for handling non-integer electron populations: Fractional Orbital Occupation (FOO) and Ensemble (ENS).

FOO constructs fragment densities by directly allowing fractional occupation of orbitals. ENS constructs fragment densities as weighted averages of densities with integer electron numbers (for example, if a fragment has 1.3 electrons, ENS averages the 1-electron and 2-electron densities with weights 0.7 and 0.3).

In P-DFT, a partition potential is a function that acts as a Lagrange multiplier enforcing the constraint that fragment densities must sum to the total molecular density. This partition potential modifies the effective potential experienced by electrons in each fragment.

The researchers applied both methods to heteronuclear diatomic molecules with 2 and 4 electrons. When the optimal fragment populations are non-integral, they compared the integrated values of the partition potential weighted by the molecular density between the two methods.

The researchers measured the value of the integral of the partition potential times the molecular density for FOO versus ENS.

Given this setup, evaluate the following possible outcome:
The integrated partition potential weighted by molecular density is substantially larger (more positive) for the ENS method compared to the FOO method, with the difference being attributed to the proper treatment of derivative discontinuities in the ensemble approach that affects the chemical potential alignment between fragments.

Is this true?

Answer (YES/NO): NO